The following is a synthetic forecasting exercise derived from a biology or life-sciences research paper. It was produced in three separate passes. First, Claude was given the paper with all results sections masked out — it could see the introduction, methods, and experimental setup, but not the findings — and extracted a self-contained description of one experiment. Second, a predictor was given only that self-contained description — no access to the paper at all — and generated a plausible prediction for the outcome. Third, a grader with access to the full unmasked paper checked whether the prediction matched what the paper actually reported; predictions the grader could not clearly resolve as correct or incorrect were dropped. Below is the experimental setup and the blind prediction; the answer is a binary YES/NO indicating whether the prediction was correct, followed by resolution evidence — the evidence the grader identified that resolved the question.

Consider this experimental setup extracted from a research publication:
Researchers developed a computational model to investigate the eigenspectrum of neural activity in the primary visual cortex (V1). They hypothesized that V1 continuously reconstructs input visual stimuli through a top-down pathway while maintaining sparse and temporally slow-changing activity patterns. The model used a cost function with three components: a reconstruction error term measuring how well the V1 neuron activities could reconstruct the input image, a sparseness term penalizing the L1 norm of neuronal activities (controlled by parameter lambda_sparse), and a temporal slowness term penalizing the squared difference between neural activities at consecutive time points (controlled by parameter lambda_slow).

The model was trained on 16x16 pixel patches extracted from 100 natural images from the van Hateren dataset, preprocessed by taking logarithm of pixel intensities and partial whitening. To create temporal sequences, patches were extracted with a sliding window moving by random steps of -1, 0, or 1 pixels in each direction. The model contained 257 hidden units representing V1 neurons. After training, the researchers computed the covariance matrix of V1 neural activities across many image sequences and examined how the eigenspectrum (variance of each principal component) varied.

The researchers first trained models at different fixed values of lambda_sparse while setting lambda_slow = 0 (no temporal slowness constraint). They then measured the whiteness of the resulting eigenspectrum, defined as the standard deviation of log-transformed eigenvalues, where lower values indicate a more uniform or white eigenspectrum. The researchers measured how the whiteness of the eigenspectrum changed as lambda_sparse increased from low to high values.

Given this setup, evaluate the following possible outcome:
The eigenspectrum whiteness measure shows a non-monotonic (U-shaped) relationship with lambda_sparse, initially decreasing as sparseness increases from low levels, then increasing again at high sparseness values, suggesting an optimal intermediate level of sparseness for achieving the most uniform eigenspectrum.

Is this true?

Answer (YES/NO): YES